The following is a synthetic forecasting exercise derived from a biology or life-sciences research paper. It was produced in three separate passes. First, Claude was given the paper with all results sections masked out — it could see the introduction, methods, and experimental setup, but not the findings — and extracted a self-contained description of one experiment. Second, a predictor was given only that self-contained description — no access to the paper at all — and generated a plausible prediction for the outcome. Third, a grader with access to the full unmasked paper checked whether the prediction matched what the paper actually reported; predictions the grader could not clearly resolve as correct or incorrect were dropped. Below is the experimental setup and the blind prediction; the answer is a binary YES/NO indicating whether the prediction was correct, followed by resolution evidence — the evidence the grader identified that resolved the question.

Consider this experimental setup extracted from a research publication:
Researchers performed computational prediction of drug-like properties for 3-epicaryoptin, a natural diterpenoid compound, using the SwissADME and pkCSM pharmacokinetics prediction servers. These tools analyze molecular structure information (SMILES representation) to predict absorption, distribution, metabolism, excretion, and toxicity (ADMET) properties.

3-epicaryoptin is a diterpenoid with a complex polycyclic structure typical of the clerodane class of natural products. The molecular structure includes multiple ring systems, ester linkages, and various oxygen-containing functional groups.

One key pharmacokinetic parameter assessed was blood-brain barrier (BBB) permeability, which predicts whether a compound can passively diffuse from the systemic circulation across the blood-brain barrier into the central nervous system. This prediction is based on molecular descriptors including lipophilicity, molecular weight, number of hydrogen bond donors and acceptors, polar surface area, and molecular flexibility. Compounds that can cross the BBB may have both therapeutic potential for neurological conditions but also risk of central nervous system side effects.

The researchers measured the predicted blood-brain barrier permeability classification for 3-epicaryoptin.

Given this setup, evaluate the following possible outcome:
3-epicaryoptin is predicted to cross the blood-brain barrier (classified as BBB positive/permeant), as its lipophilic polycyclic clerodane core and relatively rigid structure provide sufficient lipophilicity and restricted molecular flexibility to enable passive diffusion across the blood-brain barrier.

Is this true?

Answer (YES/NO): NO